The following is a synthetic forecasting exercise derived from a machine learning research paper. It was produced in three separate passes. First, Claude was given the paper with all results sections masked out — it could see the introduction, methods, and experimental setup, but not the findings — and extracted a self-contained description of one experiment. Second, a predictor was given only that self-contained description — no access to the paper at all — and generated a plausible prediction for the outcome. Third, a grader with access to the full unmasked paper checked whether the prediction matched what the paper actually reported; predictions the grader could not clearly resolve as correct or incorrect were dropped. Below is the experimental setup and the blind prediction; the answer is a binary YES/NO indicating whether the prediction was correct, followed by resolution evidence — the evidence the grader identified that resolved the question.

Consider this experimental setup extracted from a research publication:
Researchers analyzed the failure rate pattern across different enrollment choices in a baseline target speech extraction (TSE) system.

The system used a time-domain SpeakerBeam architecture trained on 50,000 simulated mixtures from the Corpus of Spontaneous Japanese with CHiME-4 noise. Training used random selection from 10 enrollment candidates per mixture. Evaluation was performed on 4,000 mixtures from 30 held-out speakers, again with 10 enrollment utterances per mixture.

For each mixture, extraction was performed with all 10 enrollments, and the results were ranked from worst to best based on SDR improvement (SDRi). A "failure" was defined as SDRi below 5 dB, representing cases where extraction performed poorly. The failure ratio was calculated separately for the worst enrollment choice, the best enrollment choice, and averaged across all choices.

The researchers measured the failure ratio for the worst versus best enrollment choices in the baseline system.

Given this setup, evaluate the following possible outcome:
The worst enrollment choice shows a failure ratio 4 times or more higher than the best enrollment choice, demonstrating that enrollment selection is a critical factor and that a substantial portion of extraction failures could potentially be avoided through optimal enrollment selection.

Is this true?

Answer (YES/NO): YES